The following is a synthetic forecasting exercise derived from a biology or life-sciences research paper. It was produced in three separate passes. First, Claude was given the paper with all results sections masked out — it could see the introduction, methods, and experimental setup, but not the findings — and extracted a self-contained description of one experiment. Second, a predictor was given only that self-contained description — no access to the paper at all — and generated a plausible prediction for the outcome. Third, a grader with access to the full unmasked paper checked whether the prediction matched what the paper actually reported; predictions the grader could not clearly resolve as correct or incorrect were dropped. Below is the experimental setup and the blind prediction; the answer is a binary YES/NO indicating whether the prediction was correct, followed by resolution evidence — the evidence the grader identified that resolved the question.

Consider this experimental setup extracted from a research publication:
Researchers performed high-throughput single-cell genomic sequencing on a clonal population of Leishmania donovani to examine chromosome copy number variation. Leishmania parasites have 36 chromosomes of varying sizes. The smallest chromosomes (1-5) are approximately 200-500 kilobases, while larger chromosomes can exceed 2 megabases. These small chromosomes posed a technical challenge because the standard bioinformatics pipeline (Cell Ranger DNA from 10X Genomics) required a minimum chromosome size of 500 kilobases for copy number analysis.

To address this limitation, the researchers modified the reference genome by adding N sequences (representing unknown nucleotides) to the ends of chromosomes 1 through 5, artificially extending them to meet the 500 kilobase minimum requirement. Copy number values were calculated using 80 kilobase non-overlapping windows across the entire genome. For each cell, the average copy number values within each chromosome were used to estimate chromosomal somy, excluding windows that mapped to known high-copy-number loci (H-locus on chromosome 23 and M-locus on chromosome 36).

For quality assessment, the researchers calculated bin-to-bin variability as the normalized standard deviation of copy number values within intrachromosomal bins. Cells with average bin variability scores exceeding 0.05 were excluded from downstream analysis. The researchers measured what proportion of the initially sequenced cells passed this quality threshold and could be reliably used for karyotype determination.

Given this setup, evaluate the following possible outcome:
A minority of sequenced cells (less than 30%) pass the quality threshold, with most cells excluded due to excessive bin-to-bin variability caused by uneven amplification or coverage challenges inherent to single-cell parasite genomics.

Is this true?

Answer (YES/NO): NO